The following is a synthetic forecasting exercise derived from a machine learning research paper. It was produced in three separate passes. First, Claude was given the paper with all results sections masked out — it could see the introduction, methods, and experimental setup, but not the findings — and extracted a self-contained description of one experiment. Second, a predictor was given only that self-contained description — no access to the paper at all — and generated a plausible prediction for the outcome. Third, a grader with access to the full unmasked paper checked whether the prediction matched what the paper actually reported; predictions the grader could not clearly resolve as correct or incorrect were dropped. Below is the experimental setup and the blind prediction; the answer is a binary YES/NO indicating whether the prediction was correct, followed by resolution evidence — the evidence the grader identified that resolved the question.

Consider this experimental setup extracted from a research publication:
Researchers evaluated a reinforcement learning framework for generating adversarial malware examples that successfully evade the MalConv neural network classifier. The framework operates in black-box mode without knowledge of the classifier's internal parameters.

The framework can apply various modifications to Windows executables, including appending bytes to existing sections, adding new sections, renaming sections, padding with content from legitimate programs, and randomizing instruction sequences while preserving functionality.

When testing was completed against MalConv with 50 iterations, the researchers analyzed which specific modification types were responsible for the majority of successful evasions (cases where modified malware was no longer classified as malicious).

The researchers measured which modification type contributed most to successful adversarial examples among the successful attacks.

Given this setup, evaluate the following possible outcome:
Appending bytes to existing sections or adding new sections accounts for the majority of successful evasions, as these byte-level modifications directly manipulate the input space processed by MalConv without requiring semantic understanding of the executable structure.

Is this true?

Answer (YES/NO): NO